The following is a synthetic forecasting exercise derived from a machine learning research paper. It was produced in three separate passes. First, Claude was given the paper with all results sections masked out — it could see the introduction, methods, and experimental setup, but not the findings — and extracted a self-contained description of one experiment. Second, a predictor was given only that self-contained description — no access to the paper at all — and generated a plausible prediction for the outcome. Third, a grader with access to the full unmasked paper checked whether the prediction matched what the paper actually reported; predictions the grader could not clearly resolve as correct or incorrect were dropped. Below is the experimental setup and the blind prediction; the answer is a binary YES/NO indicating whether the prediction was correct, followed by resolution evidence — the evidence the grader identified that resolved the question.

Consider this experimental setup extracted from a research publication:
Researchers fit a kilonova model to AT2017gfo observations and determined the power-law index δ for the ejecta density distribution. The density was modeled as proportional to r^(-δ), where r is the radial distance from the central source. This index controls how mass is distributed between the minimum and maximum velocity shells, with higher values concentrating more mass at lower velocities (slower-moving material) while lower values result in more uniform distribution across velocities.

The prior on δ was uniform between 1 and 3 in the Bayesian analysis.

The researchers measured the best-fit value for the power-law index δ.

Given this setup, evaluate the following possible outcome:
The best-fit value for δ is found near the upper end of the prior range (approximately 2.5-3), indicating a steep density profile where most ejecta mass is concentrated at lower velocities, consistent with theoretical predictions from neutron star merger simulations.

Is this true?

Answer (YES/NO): NO